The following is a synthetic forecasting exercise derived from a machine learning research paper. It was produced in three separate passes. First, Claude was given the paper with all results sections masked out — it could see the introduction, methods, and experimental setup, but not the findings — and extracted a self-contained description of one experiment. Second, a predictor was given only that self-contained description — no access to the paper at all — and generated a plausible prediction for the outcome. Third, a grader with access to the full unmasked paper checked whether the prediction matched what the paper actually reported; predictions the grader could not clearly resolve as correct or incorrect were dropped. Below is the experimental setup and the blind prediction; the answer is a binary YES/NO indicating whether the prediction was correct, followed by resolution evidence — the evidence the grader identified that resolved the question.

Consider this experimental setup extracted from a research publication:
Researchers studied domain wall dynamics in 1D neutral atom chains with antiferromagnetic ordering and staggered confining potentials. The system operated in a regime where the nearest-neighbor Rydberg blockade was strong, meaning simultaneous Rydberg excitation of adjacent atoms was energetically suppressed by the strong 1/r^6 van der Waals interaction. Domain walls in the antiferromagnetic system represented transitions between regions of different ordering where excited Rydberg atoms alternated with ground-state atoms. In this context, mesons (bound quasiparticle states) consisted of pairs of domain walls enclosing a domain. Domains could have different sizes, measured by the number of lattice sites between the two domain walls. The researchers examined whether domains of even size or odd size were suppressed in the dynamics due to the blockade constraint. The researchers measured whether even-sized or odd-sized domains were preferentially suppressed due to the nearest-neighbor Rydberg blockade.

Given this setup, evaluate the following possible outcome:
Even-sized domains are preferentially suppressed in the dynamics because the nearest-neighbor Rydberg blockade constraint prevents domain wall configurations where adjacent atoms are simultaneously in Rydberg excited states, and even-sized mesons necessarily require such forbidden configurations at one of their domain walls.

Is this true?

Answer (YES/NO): YES